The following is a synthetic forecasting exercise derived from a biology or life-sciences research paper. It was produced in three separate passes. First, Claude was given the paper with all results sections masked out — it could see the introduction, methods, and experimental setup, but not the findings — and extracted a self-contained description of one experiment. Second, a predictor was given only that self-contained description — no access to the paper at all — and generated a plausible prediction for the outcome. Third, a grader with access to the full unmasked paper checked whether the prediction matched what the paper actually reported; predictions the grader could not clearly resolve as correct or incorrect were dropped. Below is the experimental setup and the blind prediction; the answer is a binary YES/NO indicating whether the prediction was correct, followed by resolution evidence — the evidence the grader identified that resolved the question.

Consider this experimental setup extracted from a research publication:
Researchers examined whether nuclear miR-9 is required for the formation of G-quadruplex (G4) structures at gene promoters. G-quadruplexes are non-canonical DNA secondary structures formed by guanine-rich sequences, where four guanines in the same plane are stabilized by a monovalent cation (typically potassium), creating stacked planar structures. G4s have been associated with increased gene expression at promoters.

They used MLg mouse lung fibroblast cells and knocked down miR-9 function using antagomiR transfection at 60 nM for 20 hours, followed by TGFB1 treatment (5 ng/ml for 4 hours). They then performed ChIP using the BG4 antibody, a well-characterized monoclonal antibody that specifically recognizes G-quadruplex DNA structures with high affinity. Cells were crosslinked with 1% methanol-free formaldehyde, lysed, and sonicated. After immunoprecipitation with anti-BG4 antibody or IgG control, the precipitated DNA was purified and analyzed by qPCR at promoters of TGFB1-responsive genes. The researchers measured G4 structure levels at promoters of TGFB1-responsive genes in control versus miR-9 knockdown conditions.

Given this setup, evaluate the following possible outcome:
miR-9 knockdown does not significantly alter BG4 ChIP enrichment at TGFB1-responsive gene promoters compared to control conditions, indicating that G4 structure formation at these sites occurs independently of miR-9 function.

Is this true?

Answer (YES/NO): NO